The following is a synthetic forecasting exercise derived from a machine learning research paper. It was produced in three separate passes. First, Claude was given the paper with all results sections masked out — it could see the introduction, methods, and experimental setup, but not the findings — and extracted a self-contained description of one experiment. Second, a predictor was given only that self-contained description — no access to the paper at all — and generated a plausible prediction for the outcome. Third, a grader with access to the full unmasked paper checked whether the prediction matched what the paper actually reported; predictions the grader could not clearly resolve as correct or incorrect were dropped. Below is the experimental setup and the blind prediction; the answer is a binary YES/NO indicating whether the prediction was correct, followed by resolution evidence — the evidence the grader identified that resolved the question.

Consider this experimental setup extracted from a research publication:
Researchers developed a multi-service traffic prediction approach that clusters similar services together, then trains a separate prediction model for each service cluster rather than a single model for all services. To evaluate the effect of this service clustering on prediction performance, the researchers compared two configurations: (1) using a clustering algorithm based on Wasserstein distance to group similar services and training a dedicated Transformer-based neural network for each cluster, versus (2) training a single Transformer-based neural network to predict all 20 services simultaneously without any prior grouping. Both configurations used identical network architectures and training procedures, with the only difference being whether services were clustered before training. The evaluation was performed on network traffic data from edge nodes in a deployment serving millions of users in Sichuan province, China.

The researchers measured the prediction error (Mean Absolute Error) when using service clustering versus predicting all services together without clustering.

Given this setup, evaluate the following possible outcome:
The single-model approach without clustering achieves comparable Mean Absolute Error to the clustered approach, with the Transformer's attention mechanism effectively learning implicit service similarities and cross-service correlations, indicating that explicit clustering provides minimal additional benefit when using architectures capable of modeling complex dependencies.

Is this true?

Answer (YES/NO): NO